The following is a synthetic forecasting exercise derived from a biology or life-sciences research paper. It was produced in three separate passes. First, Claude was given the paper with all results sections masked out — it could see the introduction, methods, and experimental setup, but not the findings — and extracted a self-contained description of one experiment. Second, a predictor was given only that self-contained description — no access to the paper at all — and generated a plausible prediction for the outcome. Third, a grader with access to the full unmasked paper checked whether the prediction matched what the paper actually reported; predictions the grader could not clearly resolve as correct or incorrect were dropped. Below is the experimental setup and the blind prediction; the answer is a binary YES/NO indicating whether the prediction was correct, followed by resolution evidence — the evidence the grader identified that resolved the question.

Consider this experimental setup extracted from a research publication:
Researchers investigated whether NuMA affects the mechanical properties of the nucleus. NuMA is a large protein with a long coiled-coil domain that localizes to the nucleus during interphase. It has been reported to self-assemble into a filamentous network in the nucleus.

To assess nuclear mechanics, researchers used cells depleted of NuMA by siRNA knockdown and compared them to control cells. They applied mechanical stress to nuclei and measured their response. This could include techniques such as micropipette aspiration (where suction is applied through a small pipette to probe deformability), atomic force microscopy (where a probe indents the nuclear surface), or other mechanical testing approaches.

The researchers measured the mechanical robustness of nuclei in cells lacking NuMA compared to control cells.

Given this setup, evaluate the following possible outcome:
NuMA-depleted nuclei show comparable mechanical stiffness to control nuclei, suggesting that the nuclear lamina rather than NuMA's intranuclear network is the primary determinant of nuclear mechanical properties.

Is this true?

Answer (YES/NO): NO